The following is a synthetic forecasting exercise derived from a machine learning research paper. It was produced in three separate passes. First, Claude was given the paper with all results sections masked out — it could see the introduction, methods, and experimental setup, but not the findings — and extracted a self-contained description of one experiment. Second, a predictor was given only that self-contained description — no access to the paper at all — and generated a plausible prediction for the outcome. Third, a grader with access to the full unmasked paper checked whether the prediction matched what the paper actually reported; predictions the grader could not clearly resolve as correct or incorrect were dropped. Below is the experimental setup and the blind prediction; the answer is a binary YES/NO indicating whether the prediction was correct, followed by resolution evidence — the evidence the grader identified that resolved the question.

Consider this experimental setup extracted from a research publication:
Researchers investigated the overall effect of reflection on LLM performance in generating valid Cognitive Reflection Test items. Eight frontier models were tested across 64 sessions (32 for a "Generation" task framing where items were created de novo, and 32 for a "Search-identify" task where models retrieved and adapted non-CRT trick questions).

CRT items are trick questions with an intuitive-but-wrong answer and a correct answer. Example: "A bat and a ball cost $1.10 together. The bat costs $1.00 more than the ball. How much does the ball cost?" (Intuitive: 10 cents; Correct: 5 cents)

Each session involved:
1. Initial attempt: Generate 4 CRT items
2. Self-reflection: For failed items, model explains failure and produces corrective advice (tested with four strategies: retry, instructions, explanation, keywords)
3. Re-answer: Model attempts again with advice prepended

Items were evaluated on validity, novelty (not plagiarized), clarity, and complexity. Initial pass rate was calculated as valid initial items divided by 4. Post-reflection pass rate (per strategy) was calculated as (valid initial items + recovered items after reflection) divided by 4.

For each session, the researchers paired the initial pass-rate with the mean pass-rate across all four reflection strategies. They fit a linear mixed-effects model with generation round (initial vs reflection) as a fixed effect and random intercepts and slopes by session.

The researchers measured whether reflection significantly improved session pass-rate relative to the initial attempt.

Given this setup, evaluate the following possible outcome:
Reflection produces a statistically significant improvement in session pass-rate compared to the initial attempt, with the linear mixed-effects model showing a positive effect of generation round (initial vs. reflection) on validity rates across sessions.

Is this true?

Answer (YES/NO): YES